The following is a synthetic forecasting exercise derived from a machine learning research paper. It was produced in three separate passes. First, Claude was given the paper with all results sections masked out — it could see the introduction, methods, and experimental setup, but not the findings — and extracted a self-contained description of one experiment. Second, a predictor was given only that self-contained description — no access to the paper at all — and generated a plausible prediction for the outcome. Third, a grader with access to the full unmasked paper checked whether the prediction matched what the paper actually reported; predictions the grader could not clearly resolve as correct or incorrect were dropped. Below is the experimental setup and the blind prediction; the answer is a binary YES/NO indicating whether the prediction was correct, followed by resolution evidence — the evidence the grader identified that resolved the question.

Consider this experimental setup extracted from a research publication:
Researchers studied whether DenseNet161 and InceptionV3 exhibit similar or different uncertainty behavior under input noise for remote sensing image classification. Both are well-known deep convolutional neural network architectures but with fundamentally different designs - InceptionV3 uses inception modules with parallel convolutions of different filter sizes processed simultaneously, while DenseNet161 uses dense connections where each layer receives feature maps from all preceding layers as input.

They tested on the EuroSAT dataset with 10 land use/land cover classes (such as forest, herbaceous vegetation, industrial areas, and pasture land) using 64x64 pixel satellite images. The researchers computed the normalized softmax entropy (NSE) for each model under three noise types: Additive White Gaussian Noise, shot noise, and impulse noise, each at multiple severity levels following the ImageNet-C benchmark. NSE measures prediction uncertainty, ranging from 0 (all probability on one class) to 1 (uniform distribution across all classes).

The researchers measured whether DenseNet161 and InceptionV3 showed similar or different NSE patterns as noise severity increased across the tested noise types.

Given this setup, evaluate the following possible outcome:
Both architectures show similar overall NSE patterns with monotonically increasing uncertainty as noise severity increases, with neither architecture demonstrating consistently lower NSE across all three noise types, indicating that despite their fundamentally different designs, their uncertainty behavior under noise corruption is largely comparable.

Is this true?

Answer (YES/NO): NO